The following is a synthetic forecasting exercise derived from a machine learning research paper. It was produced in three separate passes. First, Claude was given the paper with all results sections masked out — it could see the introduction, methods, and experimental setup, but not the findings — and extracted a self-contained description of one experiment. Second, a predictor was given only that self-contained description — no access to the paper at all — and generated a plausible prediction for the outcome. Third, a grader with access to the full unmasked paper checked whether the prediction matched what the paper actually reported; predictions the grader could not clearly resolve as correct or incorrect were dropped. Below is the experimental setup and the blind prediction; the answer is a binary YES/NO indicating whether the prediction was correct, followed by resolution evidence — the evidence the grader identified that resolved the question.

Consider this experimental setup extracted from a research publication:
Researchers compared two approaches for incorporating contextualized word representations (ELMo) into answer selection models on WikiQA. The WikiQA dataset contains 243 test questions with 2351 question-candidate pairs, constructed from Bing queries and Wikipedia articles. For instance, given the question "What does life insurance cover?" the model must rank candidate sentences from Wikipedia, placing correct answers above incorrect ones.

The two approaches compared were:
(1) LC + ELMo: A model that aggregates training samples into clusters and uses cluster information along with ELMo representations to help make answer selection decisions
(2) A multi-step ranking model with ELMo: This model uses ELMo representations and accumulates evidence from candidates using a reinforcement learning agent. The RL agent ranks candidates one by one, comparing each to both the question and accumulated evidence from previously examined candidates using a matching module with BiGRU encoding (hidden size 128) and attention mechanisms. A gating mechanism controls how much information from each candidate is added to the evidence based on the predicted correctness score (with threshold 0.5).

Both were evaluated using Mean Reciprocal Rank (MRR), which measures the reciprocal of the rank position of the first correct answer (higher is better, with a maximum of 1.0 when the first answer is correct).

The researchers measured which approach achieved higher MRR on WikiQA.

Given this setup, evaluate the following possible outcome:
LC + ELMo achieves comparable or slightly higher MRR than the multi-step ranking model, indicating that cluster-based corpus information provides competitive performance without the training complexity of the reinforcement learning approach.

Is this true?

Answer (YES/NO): YES